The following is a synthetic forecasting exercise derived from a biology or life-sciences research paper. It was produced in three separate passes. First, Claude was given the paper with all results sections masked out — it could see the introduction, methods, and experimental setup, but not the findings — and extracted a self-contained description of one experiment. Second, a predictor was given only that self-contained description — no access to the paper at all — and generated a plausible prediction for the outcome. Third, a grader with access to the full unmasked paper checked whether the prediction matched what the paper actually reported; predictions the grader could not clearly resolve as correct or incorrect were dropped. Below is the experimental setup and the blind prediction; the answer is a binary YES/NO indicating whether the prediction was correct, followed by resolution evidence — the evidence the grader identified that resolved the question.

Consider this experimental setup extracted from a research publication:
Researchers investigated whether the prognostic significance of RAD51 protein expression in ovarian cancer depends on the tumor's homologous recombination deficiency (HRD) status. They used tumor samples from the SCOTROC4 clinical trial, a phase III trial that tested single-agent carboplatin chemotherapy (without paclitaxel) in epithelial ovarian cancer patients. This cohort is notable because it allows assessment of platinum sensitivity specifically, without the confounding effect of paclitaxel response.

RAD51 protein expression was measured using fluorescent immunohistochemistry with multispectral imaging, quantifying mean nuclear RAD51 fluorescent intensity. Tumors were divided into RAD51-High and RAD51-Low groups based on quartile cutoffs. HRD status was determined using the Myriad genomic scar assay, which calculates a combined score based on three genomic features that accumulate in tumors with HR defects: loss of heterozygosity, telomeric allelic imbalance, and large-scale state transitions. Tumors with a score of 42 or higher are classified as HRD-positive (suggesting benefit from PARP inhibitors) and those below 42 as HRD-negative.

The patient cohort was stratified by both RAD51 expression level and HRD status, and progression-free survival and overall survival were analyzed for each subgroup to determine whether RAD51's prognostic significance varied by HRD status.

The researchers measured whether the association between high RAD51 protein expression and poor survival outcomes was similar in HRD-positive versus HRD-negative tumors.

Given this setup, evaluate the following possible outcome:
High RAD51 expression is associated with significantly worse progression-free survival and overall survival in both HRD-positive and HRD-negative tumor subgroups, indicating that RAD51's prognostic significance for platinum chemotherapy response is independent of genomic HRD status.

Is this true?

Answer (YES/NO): NO